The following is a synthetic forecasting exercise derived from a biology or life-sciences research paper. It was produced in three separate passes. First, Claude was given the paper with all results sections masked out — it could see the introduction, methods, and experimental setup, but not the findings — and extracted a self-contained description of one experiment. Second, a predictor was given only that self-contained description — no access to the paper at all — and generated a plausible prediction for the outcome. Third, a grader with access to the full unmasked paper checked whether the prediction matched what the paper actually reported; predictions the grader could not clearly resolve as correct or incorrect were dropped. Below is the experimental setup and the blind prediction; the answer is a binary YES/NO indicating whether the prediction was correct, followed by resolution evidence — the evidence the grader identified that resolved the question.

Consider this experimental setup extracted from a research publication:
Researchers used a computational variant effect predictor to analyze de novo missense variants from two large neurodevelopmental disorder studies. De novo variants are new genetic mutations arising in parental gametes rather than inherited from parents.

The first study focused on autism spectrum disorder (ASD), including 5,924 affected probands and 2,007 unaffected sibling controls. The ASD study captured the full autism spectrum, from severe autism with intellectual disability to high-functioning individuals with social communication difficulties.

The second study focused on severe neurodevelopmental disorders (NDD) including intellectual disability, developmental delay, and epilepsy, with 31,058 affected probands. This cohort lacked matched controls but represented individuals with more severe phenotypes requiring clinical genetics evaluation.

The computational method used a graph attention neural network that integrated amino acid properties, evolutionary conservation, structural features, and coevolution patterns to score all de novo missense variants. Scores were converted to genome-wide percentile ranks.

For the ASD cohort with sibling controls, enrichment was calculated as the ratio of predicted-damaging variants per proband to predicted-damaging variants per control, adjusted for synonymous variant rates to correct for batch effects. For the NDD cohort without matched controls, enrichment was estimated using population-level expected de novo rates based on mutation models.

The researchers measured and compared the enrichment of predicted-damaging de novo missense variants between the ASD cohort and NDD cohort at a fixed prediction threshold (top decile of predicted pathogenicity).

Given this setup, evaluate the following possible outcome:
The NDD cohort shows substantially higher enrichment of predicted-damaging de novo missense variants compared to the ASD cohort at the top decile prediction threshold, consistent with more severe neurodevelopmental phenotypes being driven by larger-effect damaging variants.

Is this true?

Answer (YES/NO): YES